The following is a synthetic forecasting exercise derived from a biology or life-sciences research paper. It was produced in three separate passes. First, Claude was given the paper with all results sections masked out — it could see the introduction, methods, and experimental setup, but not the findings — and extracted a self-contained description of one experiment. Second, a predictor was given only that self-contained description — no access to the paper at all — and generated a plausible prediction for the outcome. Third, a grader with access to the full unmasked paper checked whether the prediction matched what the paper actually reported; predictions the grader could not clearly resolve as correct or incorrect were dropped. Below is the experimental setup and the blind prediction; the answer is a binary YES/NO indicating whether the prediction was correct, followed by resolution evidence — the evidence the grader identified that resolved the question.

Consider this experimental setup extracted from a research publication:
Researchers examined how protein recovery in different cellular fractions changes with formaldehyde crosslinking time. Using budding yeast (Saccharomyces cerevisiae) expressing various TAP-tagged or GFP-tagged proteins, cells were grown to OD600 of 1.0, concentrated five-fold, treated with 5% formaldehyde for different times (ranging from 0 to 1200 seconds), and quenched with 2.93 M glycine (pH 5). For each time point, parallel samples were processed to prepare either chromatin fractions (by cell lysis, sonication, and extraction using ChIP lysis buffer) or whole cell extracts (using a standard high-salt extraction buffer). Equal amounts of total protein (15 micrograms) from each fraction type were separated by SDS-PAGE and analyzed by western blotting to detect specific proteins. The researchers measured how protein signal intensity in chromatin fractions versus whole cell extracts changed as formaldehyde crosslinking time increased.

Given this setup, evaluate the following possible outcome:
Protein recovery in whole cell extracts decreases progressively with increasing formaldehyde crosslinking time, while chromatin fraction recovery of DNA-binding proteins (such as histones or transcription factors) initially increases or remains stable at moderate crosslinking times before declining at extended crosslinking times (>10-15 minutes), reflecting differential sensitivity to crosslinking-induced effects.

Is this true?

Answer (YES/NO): NO